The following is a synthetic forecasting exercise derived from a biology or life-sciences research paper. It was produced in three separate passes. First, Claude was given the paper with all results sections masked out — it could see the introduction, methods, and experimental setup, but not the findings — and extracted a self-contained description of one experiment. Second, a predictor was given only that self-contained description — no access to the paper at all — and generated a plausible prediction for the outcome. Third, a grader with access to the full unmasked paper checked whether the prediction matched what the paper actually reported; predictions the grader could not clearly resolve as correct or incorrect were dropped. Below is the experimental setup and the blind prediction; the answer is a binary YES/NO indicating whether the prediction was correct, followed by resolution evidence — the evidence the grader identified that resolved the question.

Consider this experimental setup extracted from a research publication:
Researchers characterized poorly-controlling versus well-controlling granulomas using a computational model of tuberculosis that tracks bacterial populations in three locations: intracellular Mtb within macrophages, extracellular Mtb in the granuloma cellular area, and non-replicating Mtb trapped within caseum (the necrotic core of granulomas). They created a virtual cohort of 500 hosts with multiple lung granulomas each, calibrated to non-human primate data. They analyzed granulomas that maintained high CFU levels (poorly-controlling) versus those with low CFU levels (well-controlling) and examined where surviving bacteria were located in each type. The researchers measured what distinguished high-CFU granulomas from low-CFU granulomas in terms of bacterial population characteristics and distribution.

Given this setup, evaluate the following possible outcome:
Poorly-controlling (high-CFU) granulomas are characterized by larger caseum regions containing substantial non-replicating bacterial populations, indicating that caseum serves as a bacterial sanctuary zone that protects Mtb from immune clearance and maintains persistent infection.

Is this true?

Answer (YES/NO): NO